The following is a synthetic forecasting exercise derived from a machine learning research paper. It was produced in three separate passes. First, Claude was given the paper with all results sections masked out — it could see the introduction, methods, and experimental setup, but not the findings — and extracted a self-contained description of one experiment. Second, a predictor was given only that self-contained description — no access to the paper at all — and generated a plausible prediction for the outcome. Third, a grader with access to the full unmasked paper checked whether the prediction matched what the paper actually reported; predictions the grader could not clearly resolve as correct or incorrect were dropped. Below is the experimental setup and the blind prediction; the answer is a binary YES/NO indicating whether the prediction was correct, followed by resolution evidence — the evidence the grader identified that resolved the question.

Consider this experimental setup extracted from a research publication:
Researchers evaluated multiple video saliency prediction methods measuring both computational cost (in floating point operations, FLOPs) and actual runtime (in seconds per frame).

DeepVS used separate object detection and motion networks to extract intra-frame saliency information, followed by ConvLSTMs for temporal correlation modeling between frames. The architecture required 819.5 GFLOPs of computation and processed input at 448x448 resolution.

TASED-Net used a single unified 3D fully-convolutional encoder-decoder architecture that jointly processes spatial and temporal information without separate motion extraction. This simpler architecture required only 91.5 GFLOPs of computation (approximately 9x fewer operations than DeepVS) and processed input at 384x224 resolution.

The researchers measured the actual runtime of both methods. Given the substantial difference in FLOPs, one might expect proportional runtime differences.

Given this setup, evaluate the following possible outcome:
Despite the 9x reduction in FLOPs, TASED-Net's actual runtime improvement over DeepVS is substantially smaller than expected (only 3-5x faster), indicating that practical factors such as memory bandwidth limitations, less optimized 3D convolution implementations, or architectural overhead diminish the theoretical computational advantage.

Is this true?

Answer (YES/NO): NO